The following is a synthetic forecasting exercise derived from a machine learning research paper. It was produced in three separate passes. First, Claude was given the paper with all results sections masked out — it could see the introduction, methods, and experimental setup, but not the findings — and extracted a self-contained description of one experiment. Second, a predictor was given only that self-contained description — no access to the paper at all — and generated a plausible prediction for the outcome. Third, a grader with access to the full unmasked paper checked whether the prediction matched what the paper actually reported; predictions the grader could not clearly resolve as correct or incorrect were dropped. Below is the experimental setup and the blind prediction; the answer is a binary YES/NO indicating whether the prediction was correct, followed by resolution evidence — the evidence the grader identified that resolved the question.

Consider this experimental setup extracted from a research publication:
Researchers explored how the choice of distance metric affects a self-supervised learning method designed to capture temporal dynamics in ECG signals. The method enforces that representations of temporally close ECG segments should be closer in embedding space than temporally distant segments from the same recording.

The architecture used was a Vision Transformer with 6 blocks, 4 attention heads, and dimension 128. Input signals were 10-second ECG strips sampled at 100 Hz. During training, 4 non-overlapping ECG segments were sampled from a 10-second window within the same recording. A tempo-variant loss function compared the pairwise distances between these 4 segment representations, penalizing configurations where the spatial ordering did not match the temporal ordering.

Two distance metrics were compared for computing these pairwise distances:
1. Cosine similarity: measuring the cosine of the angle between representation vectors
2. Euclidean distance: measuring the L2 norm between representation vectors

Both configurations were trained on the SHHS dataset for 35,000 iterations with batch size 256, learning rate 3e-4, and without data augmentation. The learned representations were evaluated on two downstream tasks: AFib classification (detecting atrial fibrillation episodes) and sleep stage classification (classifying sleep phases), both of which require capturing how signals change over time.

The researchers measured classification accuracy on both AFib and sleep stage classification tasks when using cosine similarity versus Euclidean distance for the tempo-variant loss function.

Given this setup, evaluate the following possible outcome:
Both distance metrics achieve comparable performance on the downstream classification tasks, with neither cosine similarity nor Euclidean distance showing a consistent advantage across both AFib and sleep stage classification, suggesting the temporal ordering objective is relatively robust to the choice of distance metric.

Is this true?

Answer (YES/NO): NO